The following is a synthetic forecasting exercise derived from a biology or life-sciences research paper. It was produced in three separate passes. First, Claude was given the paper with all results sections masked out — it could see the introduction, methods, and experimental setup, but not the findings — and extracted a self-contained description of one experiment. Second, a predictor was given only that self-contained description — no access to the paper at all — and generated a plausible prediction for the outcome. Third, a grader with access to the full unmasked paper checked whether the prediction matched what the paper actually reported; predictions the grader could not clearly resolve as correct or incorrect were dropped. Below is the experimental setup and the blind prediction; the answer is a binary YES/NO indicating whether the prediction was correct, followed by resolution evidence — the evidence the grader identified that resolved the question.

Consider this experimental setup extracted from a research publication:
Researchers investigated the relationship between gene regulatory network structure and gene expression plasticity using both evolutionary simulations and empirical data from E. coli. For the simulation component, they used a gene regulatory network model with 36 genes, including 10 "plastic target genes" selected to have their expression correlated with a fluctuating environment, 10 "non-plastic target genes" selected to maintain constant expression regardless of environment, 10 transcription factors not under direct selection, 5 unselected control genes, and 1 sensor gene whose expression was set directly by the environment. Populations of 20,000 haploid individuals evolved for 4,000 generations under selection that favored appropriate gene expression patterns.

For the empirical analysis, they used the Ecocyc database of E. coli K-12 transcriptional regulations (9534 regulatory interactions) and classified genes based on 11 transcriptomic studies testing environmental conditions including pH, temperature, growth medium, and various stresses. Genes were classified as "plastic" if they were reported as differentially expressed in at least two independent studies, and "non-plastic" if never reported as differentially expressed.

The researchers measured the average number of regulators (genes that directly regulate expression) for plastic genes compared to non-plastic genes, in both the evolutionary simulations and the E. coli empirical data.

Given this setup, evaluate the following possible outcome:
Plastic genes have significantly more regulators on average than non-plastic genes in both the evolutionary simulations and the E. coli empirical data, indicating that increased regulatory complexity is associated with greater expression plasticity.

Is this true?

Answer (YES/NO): YES